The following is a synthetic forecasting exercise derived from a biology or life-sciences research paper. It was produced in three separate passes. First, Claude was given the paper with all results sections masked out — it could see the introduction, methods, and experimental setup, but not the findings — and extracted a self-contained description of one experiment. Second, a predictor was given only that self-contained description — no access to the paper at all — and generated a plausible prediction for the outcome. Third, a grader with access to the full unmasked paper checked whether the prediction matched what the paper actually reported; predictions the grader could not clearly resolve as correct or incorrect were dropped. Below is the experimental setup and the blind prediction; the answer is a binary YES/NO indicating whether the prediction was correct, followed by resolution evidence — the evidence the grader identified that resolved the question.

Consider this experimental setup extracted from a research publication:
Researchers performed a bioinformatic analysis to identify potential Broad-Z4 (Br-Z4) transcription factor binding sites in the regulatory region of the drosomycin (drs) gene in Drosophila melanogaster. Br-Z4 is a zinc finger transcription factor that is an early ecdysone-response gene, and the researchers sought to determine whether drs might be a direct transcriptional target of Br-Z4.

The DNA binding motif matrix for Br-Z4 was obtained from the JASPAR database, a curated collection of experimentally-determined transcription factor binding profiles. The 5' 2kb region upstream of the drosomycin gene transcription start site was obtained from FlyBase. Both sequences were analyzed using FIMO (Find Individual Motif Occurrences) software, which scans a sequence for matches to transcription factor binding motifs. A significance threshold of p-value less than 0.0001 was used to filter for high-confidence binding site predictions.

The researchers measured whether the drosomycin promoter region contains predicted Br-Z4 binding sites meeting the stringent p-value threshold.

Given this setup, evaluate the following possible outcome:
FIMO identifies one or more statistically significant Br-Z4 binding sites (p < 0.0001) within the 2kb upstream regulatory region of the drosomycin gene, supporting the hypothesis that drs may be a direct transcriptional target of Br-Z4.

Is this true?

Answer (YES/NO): YES